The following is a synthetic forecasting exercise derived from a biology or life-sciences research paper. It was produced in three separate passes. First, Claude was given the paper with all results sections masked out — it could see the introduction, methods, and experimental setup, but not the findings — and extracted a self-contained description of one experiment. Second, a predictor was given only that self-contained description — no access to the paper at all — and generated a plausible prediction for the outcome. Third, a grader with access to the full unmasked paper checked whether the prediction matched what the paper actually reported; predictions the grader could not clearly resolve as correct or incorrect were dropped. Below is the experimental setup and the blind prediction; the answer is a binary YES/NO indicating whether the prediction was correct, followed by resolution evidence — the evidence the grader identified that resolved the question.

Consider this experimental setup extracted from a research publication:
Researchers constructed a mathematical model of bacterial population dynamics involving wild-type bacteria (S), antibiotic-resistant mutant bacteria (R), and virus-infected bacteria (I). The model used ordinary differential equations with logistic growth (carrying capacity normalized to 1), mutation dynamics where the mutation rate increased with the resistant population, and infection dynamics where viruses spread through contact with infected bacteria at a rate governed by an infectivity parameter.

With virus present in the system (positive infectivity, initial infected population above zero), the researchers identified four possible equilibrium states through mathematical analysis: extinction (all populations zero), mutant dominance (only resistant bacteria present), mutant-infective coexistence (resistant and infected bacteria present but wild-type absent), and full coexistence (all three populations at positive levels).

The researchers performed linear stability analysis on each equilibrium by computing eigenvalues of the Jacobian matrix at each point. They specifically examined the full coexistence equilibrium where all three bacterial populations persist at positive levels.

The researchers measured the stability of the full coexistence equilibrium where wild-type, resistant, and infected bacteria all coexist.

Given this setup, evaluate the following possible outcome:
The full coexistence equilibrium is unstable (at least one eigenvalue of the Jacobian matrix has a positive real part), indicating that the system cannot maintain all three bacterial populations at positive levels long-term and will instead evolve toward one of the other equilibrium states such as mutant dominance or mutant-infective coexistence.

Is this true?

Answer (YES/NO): NO